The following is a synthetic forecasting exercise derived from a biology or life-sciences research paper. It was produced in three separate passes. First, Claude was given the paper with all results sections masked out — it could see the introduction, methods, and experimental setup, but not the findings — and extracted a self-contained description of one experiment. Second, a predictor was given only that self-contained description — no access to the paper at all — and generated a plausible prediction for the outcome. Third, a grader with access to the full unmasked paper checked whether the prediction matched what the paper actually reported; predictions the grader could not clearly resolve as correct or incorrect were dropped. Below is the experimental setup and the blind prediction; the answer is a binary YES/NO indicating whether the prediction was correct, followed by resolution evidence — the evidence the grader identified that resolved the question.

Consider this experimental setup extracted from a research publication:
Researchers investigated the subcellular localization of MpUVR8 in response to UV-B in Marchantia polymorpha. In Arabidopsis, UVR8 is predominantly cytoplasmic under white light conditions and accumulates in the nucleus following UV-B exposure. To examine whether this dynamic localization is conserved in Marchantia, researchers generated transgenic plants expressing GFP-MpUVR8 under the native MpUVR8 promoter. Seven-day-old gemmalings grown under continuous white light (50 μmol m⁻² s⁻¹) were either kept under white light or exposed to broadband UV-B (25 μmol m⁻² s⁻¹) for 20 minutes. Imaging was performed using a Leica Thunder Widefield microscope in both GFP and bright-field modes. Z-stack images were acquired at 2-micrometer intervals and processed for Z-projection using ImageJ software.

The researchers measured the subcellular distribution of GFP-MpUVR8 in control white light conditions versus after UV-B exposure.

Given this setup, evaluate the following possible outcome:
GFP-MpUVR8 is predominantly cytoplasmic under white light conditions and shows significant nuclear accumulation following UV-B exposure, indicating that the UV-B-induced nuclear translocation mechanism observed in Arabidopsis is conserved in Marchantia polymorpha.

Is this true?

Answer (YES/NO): YES